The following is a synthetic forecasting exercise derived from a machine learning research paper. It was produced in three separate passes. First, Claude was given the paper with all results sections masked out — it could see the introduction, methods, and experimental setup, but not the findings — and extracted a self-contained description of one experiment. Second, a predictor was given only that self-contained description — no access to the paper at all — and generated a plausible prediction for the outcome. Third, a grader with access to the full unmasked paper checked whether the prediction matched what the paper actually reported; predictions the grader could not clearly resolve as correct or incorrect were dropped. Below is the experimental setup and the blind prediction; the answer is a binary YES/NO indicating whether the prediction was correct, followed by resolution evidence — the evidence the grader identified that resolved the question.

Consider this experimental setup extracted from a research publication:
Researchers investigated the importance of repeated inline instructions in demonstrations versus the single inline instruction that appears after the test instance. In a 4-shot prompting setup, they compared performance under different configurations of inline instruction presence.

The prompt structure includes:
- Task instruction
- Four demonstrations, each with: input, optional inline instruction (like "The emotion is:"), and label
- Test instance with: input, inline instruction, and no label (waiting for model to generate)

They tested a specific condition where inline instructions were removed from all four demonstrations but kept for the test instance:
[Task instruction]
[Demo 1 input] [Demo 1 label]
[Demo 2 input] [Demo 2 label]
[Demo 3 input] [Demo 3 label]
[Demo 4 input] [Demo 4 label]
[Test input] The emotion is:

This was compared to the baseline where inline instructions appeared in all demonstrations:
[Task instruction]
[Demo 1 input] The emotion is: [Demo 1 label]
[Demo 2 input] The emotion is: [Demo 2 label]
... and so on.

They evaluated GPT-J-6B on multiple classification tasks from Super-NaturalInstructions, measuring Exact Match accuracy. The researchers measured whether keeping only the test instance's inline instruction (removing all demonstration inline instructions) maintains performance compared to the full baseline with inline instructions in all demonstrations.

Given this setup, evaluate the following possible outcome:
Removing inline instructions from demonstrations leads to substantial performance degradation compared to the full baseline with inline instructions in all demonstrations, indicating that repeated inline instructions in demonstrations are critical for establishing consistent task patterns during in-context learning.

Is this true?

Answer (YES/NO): YES